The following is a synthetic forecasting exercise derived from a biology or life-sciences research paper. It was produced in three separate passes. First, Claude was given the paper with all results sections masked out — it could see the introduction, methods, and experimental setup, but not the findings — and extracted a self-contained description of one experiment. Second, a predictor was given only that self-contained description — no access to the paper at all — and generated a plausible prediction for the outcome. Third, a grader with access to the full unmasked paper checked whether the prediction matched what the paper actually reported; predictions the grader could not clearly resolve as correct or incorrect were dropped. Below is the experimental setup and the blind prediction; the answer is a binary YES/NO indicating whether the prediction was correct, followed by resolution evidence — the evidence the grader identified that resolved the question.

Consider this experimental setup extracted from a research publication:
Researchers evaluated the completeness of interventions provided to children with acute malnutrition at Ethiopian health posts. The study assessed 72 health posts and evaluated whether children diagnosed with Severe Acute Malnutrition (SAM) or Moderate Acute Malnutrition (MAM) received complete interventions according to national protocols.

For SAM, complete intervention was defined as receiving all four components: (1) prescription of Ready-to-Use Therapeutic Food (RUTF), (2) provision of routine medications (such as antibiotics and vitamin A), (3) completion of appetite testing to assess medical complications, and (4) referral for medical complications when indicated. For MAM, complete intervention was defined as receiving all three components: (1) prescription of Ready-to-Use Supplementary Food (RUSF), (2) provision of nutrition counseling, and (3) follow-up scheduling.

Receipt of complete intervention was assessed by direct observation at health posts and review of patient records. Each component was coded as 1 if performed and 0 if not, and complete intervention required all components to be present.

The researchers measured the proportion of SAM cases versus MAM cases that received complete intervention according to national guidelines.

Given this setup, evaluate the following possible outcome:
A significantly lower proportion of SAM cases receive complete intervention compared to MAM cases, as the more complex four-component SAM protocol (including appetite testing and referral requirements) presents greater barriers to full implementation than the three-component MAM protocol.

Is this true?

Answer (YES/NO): NO